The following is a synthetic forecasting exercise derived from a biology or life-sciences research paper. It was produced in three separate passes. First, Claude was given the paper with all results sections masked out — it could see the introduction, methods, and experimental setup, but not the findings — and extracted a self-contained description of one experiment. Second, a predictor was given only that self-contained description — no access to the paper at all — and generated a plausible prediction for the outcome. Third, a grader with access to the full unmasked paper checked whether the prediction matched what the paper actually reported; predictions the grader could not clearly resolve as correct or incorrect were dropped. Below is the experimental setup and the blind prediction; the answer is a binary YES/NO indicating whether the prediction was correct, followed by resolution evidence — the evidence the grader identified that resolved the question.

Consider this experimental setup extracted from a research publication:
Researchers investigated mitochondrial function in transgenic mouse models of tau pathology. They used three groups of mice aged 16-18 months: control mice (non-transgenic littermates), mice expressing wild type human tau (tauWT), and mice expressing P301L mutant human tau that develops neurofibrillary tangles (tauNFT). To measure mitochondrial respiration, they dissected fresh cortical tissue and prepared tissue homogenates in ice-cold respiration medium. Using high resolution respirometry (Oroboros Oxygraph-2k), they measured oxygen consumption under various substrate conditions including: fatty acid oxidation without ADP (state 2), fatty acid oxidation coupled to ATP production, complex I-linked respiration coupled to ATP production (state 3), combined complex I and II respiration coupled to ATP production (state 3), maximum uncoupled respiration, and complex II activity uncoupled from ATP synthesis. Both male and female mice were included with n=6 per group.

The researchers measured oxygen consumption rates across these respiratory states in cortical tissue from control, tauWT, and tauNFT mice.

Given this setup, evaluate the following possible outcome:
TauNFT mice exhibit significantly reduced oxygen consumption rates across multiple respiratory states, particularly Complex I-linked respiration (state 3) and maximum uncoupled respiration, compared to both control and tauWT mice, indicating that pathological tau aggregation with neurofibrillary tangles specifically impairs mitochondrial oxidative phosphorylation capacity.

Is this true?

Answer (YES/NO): NO